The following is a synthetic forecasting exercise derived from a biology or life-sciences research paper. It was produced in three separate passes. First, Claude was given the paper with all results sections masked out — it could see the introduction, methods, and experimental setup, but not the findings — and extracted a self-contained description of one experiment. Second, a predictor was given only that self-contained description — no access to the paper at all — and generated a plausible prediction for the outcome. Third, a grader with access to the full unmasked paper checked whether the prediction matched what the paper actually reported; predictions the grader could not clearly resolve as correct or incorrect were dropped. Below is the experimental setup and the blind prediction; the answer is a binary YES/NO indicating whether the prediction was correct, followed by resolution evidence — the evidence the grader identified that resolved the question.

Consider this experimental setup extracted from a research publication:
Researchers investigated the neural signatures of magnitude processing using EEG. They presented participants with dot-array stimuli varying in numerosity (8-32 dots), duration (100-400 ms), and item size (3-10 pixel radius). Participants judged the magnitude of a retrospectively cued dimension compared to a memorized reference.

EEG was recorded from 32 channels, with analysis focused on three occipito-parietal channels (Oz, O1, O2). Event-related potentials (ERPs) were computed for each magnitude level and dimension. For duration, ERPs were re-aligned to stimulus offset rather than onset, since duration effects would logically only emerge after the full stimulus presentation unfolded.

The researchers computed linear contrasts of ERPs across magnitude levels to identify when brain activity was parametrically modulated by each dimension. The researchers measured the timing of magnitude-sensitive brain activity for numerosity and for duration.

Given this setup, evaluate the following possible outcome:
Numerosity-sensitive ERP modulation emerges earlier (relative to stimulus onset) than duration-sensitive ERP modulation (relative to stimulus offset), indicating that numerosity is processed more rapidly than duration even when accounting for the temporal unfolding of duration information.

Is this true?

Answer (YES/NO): YES